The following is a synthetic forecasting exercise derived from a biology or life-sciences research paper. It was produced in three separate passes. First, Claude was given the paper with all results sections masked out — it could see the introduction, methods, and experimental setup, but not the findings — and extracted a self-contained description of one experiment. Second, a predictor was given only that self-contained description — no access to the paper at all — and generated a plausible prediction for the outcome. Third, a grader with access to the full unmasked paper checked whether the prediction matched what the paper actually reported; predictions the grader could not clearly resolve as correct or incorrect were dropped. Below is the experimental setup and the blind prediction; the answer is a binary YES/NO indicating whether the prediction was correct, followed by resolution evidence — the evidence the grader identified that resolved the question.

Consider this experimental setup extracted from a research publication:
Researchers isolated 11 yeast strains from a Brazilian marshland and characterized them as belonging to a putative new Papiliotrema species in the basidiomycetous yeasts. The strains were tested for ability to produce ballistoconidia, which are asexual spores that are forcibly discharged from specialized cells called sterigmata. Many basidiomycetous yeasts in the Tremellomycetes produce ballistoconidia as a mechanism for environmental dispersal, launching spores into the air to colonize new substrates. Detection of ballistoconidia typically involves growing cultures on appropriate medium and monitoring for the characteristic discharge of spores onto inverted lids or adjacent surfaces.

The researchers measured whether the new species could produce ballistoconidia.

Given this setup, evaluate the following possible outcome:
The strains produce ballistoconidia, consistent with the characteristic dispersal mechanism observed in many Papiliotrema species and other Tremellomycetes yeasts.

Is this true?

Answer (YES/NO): NO